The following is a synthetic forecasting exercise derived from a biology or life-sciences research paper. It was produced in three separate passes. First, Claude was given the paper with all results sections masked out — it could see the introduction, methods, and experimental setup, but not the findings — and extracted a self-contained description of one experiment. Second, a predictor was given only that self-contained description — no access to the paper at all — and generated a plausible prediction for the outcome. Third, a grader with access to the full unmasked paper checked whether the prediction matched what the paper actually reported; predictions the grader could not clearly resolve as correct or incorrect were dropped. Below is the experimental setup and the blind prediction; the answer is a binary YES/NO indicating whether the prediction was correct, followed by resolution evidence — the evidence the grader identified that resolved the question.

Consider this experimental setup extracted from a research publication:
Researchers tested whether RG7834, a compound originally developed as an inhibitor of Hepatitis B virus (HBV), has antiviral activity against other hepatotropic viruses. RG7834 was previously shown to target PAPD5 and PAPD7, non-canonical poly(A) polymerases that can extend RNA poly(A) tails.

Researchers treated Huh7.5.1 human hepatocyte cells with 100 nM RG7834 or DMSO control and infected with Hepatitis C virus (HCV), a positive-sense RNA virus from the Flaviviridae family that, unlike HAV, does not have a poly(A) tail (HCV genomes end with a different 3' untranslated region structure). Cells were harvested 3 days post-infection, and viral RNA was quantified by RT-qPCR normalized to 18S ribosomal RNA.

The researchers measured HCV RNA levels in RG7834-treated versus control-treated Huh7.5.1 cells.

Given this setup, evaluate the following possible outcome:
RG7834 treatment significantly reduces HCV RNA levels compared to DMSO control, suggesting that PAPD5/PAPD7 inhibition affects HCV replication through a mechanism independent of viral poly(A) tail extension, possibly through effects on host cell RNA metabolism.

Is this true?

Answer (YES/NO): NO